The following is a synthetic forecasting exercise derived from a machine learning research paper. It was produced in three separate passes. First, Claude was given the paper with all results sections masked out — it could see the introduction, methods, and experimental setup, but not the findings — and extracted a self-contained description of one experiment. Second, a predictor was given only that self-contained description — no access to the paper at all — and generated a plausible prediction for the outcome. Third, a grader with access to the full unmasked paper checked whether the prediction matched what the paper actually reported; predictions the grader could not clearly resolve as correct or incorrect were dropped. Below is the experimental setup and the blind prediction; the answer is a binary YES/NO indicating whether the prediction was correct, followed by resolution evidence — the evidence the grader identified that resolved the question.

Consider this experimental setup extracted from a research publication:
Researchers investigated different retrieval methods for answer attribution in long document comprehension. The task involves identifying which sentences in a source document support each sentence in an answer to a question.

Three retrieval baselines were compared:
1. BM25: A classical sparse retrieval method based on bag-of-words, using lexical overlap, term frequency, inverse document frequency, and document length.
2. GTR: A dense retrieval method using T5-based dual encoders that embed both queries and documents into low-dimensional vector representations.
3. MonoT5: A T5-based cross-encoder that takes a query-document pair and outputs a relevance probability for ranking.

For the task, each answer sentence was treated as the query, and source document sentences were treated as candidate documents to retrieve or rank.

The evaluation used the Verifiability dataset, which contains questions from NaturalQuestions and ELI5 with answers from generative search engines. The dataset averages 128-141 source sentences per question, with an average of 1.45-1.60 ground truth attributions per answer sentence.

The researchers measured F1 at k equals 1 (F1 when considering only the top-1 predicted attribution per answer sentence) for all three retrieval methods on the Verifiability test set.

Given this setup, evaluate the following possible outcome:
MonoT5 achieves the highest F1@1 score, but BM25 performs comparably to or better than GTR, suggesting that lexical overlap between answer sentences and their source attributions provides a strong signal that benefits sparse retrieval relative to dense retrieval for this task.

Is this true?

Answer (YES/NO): YES